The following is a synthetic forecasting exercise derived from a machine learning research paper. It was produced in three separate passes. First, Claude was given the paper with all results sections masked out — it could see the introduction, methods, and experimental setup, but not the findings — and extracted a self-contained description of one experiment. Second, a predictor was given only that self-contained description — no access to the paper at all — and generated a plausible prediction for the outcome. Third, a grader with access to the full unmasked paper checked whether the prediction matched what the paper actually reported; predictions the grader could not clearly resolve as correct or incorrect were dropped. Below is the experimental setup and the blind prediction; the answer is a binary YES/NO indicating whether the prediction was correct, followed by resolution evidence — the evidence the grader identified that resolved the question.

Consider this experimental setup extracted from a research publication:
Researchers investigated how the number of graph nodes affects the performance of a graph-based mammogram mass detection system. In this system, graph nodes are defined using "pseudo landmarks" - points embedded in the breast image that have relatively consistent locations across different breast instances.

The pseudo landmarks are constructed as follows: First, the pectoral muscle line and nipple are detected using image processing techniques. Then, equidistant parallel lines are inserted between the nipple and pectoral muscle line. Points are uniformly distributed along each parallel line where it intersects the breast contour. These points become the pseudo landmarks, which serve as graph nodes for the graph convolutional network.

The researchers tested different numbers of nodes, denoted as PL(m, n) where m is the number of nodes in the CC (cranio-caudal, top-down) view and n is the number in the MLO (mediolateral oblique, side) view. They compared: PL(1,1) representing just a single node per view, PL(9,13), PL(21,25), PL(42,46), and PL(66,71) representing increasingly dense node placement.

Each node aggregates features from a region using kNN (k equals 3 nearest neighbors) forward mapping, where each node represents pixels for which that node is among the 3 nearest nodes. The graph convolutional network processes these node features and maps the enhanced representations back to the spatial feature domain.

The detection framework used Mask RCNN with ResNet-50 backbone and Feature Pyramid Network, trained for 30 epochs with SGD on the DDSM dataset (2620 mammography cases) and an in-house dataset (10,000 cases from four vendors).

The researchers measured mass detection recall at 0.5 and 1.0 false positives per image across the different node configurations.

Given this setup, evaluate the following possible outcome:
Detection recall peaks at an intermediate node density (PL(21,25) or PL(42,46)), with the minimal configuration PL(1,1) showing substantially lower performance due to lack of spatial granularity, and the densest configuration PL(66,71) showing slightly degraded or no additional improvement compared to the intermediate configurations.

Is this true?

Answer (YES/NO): NO